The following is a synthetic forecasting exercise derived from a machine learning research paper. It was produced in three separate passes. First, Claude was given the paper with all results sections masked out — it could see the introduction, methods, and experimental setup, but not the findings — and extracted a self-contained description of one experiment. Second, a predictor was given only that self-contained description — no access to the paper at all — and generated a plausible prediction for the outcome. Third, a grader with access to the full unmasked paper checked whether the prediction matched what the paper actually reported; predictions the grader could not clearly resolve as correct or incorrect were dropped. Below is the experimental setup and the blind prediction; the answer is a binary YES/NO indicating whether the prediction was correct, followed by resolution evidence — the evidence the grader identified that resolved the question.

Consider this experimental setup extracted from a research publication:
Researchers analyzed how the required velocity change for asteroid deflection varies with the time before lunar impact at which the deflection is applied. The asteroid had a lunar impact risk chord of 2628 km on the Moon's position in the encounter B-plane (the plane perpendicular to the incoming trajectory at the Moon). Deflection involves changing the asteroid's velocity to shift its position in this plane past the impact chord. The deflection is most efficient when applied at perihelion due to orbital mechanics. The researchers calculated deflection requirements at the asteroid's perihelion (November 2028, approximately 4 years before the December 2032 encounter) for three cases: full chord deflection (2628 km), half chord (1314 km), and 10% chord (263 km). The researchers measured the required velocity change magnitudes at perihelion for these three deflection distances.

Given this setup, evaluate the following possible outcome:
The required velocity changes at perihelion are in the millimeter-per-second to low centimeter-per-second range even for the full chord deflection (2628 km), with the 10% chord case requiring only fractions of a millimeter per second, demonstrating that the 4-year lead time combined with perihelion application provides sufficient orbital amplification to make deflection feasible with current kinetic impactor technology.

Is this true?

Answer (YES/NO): NO